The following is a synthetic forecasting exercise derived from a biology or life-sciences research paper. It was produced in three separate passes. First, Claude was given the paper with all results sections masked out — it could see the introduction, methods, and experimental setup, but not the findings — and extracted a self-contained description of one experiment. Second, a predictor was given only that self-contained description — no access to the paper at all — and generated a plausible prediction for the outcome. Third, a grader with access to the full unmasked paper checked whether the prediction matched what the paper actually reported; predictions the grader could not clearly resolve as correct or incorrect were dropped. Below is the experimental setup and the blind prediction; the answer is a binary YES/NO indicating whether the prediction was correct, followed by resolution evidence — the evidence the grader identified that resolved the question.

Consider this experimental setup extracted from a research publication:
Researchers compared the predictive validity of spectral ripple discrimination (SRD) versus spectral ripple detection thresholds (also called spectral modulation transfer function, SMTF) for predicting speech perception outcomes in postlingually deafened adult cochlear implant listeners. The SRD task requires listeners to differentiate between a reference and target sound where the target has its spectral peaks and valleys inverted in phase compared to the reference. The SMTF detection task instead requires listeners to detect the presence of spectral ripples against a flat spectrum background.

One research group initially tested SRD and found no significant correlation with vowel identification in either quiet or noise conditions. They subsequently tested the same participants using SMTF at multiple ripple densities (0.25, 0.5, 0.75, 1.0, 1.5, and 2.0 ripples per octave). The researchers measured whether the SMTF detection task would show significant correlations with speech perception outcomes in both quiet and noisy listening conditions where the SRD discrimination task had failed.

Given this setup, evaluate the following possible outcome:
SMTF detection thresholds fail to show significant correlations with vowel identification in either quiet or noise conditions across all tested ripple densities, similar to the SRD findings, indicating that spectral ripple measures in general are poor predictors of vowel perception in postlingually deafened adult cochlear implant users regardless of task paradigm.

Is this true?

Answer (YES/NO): NO